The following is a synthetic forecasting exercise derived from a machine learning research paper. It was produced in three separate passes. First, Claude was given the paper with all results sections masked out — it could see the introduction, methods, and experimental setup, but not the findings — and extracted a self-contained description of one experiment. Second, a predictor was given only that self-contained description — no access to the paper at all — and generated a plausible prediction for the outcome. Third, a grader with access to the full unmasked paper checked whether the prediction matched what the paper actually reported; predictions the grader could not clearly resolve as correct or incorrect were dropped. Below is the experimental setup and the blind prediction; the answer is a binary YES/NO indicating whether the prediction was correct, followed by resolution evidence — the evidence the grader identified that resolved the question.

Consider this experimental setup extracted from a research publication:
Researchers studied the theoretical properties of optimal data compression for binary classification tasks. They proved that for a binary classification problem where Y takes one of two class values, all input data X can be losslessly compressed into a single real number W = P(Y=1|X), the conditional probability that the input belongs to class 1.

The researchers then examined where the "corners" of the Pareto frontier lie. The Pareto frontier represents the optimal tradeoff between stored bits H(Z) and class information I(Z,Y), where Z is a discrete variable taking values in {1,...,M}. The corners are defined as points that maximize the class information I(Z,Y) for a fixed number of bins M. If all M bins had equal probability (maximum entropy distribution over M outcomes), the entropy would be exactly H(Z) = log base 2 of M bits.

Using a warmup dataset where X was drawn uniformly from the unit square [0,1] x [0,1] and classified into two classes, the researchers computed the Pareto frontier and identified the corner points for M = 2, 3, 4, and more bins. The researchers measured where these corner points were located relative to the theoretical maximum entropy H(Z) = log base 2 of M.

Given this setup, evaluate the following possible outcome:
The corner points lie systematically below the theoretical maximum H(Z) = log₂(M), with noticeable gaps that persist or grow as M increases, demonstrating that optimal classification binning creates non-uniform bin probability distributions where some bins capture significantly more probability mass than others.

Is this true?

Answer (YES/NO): NO